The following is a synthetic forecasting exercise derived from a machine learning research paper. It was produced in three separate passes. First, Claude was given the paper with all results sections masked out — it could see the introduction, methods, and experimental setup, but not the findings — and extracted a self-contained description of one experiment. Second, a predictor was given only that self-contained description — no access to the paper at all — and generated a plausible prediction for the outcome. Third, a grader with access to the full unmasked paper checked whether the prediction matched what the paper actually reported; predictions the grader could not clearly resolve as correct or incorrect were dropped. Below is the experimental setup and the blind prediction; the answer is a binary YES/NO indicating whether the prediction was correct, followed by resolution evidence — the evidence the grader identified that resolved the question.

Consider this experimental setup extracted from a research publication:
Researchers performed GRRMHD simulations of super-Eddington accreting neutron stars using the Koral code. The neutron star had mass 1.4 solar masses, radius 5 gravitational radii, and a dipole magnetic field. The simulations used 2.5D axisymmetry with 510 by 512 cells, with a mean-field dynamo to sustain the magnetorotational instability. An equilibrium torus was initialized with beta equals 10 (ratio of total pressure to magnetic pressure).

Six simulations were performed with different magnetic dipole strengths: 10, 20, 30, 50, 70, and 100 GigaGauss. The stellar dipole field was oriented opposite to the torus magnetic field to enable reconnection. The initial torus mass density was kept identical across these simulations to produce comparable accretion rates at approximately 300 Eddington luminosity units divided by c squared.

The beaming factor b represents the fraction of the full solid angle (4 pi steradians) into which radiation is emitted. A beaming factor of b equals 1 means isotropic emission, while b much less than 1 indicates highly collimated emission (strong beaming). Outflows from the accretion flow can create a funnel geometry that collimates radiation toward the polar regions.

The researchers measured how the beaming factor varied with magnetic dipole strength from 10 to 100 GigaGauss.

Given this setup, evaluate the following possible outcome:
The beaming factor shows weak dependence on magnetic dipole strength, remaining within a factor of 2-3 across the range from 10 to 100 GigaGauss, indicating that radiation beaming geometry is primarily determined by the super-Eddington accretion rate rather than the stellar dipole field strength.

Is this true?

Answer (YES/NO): NO